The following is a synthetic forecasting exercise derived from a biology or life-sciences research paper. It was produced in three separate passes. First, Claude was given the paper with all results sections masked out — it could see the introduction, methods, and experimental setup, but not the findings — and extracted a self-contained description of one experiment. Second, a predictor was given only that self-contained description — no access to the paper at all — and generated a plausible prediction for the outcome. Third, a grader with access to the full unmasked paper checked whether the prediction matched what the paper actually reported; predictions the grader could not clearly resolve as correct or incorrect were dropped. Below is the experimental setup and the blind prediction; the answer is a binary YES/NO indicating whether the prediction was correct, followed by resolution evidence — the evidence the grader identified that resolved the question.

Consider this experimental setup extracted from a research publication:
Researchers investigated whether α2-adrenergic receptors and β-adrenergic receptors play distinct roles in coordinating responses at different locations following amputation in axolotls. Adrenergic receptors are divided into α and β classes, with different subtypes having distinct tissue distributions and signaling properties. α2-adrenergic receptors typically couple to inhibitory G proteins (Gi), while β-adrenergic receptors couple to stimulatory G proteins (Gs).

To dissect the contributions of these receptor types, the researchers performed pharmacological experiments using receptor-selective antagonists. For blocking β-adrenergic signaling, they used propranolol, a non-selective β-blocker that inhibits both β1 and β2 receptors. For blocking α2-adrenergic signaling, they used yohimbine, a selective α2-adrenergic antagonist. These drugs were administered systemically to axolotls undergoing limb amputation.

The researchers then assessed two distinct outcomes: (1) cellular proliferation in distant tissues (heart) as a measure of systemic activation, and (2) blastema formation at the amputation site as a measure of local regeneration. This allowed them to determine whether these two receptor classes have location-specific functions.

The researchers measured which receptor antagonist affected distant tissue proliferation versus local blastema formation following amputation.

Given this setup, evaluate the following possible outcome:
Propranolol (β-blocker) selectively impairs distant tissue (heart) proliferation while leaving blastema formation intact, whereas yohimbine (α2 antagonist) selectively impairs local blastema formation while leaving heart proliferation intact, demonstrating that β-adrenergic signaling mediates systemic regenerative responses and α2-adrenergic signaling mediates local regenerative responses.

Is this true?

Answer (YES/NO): NO